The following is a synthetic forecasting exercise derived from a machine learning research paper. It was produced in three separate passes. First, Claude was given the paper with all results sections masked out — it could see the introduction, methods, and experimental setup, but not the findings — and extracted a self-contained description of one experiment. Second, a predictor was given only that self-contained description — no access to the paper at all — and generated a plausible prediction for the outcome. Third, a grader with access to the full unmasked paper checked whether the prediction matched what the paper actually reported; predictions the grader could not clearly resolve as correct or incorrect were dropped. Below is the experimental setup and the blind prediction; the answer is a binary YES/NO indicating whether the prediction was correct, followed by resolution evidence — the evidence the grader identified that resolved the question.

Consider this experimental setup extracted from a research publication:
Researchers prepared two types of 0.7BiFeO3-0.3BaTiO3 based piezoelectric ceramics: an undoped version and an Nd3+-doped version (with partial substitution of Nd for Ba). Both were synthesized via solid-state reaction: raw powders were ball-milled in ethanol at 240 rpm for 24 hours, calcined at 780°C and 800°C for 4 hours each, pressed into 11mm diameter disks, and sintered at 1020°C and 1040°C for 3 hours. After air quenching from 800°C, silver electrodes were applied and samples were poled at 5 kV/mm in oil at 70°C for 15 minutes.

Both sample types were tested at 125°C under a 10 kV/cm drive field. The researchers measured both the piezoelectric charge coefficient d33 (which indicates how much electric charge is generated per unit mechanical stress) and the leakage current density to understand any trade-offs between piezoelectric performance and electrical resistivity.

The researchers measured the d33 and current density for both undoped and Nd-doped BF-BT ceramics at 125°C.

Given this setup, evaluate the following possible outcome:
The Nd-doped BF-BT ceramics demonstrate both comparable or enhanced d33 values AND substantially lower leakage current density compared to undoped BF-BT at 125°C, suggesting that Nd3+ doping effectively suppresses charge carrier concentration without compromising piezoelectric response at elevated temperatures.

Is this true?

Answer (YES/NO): NO